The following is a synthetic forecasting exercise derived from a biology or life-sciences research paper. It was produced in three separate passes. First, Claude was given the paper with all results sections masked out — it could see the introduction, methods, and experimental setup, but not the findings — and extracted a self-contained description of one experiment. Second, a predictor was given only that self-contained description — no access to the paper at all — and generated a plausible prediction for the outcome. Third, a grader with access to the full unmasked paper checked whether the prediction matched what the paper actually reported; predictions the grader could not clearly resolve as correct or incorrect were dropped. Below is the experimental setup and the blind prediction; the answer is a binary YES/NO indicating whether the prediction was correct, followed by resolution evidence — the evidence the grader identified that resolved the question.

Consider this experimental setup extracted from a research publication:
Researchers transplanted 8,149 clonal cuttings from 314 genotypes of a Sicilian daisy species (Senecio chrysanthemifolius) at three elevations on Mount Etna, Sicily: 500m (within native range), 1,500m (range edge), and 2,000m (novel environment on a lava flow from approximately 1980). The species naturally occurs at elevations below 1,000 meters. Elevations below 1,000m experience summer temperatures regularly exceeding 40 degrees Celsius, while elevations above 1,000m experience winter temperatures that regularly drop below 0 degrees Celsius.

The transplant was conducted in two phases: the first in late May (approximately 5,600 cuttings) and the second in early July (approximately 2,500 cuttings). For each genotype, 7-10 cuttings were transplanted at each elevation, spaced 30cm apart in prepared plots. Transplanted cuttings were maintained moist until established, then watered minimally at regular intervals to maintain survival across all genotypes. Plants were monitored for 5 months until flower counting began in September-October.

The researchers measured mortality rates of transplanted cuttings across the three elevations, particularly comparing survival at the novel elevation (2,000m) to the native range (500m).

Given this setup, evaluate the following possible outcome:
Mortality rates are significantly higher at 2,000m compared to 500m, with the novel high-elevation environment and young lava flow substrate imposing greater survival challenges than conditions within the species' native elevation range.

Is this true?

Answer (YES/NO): NO